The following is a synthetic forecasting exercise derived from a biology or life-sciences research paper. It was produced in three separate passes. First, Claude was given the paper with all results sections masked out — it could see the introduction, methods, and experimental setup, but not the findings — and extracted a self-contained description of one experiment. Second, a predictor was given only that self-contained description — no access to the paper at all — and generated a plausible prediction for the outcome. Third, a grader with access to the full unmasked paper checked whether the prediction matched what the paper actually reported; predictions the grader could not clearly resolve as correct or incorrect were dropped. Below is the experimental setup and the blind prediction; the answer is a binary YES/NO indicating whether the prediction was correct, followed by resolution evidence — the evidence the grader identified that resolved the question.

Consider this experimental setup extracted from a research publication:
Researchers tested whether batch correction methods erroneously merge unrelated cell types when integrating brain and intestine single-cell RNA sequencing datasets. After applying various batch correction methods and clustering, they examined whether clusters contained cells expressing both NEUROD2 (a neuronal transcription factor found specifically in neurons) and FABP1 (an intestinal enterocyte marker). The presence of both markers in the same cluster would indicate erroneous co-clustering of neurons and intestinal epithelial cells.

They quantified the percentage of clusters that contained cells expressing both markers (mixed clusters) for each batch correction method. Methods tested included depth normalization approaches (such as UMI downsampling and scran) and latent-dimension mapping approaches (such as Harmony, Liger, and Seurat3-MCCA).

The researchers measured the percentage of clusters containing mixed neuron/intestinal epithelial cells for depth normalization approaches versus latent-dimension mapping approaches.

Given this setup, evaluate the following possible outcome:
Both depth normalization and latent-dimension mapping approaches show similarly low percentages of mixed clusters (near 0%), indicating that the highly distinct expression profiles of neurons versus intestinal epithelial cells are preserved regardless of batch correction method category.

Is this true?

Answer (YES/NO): NO